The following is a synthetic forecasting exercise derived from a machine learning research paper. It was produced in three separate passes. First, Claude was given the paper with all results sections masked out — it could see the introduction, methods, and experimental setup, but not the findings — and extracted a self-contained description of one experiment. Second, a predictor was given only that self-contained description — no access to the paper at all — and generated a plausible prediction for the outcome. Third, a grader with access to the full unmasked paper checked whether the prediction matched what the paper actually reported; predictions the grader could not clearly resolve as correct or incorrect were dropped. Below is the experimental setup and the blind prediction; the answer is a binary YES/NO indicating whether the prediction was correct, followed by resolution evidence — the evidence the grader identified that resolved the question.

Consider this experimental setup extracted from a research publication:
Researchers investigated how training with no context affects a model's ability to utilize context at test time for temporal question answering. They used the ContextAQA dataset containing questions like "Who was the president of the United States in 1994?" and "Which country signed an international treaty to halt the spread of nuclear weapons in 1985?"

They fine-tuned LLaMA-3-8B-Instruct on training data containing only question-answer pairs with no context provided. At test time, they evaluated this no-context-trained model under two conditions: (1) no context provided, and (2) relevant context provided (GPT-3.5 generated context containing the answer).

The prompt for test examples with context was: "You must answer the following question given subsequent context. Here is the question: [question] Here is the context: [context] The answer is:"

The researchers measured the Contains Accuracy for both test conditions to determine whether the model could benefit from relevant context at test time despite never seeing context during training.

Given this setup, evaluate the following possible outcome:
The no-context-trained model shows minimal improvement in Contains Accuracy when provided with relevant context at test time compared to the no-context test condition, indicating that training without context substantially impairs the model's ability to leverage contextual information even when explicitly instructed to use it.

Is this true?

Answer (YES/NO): NO